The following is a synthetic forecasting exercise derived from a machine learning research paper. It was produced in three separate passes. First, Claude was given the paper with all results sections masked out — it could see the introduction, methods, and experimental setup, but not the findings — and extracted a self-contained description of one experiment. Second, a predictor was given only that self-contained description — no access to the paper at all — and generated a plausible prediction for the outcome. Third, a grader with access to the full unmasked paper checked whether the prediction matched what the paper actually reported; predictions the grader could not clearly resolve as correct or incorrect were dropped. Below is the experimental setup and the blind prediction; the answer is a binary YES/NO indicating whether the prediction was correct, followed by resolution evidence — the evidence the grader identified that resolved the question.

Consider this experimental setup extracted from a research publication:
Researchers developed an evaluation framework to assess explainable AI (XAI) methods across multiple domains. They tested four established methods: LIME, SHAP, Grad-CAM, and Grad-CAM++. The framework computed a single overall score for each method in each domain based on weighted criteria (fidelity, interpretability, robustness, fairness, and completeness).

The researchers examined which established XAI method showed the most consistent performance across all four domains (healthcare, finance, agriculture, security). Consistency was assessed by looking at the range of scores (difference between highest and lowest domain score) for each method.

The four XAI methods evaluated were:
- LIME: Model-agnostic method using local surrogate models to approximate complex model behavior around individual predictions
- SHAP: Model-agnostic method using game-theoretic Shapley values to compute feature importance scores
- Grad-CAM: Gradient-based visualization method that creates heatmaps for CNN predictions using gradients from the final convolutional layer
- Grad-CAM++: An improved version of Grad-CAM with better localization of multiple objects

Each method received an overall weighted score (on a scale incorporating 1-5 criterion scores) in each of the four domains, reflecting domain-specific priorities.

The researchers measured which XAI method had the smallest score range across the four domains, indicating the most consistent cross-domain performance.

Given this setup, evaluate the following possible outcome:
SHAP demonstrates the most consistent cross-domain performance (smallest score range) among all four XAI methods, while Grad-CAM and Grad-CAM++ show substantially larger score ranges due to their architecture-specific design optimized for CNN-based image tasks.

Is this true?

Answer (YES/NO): NO